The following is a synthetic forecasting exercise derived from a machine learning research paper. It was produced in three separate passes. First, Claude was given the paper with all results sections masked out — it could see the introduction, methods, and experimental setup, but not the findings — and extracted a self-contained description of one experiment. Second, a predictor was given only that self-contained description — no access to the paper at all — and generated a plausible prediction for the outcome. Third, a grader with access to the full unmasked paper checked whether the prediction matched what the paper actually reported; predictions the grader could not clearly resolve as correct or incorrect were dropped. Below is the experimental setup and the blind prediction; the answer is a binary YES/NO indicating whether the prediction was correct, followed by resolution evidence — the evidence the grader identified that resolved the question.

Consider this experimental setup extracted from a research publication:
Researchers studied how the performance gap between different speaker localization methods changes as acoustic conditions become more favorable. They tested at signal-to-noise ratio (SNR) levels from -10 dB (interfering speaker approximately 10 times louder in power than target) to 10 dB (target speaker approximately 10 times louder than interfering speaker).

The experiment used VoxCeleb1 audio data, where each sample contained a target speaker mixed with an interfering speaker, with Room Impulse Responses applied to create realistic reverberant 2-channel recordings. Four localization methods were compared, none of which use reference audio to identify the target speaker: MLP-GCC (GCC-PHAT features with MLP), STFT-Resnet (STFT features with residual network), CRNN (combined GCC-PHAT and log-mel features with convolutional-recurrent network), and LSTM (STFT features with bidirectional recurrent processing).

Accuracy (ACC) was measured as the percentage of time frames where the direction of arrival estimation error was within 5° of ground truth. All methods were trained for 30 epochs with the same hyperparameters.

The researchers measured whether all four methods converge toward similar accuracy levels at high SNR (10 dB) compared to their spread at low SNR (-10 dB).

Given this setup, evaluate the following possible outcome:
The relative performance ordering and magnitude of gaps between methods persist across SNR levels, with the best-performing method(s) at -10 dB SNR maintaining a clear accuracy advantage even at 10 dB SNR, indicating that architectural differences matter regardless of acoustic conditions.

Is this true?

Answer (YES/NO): NO